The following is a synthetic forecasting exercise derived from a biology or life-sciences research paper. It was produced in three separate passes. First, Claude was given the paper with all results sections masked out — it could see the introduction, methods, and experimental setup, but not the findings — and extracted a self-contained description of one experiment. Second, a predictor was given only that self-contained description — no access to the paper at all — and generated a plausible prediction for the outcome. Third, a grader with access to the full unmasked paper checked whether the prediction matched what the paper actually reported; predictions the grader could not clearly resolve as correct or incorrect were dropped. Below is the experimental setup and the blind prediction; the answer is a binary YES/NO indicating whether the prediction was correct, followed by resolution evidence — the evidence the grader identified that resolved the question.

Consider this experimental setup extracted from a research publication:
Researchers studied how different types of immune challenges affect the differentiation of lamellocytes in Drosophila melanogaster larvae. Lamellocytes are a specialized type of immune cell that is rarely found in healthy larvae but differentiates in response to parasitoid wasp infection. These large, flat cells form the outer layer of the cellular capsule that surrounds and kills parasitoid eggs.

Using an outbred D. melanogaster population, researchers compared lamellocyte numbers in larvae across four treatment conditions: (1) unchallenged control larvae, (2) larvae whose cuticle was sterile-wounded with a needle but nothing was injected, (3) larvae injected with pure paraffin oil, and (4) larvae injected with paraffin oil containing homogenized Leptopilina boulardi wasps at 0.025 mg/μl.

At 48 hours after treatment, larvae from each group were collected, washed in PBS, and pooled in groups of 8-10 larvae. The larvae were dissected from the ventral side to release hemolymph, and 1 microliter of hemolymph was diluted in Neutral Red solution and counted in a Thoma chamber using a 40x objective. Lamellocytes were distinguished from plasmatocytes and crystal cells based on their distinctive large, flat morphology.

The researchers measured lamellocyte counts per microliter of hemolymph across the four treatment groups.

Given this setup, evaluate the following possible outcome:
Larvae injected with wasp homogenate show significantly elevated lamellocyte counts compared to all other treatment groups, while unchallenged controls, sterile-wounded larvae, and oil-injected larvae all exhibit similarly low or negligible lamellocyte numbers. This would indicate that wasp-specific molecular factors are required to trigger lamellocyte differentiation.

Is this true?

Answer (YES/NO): NO